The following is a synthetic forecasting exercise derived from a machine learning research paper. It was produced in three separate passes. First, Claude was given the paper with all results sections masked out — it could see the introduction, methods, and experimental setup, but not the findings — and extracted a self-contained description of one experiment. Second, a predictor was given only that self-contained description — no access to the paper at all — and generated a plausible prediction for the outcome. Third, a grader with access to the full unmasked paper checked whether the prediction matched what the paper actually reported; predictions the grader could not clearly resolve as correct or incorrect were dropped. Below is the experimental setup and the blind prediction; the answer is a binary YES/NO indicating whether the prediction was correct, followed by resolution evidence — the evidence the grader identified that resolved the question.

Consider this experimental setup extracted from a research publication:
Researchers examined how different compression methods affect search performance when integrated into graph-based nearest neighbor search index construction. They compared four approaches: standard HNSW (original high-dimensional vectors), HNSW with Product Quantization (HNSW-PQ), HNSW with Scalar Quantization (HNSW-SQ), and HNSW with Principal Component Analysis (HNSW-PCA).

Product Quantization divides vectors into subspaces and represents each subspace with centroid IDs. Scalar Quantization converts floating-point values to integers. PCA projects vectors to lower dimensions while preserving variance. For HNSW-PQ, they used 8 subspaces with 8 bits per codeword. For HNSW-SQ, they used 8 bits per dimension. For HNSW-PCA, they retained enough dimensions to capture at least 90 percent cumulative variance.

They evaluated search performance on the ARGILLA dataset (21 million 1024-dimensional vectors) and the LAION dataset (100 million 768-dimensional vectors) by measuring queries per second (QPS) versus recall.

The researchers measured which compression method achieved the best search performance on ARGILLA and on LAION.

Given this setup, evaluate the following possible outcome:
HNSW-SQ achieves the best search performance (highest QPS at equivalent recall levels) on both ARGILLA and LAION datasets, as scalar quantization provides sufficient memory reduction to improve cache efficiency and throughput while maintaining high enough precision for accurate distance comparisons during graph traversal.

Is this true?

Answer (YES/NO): NO